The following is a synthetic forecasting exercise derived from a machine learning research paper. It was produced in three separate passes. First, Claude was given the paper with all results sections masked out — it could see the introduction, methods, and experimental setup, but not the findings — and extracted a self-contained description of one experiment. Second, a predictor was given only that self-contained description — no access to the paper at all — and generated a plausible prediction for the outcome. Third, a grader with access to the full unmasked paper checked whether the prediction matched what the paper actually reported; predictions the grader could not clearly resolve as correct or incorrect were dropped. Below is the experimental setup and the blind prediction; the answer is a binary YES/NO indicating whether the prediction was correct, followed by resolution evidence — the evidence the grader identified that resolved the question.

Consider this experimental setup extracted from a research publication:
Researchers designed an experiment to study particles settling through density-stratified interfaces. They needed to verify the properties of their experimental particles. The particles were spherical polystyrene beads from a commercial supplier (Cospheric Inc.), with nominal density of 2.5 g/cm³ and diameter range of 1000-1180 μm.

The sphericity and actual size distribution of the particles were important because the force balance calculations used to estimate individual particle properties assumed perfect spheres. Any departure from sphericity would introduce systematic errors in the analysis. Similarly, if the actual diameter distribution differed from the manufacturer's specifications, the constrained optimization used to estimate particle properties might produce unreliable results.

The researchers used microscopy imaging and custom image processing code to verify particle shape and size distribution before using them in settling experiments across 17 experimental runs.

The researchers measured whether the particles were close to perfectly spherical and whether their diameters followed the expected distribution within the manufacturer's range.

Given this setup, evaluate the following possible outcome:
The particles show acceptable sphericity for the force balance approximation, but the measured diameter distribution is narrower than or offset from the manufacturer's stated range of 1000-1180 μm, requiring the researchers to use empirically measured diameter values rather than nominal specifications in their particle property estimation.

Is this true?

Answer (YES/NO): NO